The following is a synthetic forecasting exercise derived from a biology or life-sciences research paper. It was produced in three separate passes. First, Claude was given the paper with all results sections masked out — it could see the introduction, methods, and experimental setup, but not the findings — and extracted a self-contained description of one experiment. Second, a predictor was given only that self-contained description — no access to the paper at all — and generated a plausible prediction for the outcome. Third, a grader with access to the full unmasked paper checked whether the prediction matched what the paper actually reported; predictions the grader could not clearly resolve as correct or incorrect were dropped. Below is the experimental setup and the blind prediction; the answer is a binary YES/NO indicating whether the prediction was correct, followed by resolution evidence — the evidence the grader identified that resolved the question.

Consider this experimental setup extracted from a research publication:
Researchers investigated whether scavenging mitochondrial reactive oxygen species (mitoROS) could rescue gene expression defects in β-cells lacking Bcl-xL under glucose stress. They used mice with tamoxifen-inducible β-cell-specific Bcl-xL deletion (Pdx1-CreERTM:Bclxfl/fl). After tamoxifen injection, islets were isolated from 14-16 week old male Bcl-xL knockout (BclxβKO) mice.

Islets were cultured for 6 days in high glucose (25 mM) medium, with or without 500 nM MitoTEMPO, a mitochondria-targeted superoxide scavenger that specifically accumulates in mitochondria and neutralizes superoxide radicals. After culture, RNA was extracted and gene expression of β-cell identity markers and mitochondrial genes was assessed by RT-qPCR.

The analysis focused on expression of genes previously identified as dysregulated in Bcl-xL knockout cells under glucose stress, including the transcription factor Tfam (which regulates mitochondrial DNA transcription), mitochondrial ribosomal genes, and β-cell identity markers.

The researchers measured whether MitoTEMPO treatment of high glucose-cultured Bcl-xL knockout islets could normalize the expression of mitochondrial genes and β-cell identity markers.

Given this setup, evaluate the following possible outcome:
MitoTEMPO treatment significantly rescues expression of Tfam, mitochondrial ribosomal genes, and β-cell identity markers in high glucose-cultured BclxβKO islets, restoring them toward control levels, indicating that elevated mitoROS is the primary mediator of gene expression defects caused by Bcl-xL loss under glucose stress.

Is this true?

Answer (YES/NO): NO